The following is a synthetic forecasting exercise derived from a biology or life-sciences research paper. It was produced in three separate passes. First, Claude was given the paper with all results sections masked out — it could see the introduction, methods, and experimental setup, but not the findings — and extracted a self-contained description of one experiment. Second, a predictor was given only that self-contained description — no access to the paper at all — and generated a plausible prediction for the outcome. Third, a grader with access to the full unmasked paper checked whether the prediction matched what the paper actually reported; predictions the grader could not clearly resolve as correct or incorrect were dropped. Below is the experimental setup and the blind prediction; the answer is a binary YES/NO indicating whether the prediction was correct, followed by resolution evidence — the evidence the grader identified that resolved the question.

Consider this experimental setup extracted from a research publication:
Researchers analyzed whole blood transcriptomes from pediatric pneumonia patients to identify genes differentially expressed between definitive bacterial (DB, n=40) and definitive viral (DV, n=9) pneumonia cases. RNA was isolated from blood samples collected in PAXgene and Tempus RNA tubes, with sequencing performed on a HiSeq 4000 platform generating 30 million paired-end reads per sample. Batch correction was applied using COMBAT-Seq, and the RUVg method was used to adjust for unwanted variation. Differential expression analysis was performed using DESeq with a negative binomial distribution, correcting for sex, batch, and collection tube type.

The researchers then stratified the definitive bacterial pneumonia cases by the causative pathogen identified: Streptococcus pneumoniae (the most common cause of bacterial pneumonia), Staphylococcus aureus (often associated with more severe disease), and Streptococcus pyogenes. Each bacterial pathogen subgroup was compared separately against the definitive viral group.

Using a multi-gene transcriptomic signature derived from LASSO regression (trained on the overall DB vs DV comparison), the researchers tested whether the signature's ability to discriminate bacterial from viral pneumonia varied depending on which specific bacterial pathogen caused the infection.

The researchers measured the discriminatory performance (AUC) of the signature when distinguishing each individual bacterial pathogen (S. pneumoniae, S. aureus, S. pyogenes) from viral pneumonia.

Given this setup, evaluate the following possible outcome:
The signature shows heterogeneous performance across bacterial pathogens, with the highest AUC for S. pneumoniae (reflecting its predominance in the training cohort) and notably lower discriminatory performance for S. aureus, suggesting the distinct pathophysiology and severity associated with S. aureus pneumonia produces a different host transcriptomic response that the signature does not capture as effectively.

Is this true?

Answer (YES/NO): NO